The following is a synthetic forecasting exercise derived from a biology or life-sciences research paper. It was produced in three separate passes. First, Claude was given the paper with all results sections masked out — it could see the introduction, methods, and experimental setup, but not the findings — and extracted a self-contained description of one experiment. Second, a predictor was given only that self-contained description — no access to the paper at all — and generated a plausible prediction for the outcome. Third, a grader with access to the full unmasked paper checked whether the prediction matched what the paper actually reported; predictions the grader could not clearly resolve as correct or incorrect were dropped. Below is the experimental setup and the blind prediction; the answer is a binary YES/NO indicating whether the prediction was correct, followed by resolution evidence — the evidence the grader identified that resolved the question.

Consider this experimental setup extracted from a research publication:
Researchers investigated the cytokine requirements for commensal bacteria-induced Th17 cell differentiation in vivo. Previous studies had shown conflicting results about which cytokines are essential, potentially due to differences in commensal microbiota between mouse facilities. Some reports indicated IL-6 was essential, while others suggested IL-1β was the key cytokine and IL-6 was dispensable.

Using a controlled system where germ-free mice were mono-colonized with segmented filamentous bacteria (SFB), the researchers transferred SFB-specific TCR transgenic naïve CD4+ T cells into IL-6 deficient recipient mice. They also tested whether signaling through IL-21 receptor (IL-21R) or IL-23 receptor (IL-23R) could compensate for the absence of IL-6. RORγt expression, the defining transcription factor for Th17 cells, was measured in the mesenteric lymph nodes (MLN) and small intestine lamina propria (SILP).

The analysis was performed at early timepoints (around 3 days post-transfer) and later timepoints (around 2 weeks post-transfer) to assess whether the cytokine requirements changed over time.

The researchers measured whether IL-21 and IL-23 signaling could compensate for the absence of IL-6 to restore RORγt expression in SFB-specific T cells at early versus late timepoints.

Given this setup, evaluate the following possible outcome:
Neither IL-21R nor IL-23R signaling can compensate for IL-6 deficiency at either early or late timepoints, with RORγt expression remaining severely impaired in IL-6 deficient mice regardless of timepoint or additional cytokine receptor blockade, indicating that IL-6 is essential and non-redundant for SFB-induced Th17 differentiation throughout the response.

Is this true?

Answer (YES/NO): NO